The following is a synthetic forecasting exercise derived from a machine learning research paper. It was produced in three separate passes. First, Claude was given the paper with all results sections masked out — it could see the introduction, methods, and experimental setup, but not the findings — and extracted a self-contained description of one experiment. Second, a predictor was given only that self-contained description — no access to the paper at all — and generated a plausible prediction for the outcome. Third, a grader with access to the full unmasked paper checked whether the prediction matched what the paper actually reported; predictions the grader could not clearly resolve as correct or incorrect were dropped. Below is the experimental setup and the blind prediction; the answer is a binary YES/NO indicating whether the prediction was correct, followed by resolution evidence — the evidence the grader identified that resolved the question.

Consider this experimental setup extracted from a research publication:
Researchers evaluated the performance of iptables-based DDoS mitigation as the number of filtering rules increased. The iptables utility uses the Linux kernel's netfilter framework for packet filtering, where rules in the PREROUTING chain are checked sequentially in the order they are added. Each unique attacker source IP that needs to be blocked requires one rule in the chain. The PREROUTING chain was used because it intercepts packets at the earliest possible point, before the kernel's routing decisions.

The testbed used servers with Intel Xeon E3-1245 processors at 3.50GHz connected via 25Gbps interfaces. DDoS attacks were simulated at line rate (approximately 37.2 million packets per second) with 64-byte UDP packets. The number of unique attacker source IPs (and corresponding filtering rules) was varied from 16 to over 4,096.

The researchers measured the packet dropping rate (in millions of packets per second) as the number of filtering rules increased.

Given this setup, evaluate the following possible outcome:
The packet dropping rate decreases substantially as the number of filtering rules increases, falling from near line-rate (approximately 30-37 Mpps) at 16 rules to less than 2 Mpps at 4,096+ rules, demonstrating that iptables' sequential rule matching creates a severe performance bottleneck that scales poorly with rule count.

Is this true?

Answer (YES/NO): NO